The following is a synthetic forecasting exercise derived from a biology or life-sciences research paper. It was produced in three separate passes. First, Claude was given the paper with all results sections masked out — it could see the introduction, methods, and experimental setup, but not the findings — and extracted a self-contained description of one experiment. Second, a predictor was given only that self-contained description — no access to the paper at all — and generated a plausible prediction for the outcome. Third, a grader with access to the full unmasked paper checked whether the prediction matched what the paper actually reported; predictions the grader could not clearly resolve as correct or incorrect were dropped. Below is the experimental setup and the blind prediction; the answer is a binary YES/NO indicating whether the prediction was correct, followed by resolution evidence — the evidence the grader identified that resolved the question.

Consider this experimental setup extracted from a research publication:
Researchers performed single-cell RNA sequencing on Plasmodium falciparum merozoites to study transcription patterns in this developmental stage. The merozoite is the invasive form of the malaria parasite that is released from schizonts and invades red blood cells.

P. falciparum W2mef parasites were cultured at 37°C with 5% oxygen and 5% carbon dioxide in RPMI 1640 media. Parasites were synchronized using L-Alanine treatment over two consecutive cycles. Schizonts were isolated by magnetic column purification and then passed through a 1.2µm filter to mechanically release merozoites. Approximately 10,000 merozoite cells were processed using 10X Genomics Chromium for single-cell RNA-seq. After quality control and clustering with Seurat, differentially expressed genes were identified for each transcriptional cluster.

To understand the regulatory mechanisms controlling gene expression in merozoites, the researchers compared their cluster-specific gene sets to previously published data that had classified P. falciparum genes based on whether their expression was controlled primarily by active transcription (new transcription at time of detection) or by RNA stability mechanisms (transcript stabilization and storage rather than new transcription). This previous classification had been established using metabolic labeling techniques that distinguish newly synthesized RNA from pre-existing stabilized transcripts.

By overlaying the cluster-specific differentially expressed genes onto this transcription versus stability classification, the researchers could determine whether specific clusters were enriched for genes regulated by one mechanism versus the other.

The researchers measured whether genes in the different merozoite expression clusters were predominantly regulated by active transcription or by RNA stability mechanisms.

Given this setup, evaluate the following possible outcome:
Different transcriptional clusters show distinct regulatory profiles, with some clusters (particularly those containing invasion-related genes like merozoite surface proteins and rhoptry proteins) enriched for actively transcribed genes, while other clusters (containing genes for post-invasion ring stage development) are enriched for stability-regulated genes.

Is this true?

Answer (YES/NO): NO